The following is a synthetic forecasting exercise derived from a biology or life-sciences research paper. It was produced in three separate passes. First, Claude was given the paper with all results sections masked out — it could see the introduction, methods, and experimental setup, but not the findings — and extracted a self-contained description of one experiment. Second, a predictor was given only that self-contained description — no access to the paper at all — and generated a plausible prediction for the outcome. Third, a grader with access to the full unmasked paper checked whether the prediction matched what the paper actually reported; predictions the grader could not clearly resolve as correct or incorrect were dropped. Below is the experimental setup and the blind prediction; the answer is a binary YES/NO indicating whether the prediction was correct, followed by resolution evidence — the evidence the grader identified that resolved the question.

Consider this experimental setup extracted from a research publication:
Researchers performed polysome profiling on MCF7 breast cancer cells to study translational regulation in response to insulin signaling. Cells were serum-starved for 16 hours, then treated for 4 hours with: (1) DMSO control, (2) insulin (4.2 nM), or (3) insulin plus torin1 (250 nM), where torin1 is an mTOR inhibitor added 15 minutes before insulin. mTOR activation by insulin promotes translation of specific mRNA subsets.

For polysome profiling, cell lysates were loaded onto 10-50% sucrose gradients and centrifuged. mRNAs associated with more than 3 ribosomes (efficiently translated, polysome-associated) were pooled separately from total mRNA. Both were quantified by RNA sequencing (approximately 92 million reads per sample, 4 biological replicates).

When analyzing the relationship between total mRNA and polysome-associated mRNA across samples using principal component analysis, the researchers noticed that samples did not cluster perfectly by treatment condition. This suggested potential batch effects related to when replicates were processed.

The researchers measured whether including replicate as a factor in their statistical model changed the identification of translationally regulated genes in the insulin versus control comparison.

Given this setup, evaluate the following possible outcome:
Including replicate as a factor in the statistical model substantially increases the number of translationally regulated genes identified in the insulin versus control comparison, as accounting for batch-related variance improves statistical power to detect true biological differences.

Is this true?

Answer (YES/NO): YES